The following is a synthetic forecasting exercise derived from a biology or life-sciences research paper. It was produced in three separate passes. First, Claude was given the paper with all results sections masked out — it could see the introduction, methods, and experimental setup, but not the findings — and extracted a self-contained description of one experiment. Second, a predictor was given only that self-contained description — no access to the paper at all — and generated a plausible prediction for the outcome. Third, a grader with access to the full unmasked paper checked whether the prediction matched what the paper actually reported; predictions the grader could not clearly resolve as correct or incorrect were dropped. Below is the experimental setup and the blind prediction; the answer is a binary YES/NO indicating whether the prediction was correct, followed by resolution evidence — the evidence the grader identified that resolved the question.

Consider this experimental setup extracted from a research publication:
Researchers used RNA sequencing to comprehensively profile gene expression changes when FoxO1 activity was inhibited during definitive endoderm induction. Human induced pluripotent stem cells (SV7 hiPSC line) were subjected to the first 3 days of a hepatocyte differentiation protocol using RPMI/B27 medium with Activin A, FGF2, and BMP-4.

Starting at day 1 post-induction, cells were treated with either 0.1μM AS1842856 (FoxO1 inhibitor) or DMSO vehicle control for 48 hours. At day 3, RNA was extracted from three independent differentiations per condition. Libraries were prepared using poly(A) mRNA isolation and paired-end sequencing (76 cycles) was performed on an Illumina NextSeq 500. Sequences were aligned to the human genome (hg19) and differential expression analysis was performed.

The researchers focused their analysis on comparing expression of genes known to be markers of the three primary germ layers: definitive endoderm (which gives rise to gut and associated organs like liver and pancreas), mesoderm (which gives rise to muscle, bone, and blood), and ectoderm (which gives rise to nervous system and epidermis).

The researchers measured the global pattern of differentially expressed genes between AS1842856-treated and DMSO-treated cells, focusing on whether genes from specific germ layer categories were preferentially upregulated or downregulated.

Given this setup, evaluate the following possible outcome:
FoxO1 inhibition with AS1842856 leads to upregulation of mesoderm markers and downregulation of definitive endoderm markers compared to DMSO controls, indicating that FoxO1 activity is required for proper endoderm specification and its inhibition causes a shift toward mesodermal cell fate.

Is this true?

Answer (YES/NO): YES